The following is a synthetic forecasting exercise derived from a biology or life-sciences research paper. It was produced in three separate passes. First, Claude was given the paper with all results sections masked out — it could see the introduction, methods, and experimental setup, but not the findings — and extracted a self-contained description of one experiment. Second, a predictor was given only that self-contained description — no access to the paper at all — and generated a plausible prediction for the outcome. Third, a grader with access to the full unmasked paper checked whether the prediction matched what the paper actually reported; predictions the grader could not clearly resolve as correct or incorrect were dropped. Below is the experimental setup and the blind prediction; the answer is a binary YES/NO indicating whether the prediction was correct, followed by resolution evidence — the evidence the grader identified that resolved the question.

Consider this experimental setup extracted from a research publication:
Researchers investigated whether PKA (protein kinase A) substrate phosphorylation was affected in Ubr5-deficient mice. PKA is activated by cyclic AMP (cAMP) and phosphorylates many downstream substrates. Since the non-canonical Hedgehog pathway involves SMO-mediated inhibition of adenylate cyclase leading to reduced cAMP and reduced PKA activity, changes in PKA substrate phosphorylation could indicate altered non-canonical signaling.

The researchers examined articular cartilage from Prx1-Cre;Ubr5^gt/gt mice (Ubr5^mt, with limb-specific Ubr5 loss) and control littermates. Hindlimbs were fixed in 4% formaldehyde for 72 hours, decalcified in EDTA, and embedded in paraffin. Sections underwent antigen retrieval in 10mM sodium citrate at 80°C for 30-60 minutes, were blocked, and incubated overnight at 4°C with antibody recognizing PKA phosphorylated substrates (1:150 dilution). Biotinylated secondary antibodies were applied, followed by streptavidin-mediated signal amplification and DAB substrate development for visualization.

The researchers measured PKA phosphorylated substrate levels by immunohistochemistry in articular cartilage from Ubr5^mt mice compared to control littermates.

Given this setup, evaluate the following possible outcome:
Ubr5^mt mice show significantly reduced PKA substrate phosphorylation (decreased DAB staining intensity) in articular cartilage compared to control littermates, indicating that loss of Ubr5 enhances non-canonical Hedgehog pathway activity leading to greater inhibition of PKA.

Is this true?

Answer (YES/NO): NO